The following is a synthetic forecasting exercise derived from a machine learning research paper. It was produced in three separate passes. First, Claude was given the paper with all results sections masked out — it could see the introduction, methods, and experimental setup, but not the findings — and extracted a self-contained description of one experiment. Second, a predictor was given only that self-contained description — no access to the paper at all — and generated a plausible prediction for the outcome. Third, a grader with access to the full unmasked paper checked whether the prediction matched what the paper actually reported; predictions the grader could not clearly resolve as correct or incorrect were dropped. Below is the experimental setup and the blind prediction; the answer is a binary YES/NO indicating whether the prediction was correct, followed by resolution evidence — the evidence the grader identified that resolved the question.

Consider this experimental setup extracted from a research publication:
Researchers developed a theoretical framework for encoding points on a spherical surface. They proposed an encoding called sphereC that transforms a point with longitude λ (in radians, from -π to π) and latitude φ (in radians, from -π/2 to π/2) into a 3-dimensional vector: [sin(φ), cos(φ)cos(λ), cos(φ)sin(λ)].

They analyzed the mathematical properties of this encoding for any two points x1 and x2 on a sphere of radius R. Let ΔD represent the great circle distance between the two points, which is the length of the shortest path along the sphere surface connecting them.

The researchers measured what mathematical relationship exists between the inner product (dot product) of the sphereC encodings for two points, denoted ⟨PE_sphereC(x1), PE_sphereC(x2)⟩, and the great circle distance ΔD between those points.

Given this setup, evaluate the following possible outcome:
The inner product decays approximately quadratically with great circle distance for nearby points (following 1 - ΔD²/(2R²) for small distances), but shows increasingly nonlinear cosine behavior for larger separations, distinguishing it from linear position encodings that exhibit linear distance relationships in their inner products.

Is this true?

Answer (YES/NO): NO